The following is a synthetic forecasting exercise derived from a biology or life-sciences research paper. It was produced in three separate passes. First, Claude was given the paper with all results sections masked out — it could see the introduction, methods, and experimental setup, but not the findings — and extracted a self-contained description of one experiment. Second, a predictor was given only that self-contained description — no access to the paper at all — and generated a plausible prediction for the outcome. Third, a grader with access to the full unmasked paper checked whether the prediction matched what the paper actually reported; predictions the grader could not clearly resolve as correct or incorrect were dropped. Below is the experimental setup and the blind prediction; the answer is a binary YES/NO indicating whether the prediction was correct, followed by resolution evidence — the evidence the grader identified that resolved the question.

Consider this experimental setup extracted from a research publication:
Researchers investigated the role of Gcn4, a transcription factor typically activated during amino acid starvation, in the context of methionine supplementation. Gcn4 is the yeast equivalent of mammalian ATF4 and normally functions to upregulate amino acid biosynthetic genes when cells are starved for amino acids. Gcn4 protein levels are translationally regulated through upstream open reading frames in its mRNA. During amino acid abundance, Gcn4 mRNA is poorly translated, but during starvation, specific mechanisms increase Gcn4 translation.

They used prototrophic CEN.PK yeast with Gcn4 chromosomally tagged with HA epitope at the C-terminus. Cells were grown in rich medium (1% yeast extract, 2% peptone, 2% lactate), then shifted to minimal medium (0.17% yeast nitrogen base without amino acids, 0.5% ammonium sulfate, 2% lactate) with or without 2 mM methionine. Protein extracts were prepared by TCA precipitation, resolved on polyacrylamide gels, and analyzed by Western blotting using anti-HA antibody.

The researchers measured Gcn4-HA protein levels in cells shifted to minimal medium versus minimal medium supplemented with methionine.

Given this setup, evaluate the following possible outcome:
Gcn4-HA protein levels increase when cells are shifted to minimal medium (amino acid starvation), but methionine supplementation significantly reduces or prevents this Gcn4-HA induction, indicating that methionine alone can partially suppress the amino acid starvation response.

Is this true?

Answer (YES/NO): NO